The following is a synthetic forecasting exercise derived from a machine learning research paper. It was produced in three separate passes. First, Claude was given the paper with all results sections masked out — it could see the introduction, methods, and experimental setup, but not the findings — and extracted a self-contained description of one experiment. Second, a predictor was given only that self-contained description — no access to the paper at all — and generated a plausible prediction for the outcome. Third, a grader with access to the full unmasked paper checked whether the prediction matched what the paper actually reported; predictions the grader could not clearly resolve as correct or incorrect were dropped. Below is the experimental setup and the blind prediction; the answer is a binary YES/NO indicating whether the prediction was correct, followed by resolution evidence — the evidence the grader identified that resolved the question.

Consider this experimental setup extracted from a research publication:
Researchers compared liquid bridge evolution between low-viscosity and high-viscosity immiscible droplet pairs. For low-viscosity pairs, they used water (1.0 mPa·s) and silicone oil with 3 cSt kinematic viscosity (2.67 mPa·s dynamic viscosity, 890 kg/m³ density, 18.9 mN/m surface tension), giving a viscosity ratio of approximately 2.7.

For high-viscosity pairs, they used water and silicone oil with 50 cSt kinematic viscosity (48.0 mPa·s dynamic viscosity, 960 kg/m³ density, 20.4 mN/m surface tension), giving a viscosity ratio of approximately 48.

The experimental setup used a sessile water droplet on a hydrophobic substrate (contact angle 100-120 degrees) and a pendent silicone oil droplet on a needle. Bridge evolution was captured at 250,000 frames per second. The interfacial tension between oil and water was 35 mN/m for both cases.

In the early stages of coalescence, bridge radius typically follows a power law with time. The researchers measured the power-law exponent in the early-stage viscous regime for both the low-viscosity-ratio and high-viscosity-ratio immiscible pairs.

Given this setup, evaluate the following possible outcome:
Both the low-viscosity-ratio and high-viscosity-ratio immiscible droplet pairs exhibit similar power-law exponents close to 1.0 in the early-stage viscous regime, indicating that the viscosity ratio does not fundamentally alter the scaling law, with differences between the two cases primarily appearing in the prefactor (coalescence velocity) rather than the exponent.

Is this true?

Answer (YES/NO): YES